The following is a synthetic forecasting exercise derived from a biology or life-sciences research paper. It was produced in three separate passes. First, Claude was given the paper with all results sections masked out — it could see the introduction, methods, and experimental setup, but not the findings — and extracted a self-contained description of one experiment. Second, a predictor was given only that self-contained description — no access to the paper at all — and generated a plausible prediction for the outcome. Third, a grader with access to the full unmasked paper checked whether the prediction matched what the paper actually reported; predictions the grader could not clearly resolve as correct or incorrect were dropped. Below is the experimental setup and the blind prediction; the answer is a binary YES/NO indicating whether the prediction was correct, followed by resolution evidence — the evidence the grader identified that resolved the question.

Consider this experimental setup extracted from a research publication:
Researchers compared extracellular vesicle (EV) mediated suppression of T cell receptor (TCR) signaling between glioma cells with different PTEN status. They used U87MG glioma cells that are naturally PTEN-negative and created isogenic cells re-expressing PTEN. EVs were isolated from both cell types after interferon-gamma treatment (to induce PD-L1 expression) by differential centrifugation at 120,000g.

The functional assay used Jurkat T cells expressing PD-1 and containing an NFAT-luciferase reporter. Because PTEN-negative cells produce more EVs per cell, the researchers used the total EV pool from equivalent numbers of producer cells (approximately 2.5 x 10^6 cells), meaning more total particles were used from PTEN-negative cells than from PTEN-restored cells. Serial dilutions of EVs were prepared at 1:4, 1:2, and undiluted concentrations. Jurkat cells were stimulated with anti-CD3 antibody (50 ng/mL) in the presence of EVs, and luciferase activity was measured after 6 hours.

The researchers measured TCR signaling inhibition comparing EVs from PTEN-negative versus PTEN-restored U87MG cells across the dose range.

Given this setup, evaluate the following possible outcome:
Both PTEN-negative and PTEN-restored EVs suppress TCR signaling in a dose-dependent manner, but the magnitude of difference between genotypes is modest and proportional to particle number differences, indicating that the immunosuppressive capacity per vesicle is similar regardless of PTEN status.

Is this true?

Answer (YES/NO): NO